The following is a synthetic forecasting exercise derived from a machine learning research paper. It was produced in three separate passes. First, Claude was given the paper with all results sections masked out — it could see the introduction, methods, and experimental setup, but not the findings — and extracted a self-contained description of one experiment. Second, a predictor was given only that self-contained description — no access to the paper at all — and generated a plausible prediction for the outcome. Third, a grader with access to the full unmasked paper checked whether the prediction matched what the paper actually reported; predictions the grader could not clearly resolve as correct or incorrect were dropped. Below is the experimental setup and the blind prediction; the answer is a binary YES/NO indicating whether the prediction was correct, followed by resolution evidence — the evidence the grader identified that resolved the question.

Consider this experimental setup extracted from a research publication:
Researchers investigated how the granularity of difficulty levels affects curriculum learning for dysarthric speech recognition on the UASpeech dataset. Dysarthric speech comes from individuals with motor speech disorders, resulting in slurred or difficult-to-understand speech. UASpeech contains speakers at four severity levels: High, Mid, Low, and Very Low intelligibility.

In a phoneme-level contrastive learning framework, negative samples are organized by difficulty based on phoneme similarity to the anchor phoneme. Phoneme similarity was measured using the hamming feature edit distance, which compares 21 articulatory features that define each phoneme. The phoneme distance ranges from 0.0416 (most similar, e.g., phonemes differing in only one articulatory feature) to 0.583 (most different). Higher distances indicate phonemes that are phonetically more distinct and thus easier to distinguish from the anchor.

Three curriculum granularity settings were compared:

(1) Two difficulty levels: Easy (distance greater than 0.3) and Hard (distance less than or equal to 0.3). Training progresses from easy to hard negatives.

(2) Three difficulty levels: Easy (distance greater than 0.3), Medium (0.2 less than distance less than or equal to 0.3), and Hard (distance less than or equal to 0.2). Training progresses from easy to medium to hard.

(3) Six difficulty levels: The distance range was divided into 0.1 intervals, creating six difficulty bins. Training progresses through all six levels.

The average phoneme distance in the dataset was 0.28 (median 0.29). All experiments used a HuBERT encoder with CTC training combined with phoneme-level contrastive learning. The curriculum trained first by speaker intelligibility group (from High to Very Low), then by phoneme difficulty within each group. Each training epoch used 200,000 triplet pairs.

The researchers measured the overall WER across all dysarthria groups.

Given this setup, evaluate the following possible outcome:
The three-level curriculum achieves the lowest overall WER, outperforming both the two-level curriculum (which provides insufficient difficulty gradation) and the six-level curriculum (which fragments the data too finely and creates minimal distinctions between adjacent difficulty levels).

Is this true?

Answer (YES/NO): YES